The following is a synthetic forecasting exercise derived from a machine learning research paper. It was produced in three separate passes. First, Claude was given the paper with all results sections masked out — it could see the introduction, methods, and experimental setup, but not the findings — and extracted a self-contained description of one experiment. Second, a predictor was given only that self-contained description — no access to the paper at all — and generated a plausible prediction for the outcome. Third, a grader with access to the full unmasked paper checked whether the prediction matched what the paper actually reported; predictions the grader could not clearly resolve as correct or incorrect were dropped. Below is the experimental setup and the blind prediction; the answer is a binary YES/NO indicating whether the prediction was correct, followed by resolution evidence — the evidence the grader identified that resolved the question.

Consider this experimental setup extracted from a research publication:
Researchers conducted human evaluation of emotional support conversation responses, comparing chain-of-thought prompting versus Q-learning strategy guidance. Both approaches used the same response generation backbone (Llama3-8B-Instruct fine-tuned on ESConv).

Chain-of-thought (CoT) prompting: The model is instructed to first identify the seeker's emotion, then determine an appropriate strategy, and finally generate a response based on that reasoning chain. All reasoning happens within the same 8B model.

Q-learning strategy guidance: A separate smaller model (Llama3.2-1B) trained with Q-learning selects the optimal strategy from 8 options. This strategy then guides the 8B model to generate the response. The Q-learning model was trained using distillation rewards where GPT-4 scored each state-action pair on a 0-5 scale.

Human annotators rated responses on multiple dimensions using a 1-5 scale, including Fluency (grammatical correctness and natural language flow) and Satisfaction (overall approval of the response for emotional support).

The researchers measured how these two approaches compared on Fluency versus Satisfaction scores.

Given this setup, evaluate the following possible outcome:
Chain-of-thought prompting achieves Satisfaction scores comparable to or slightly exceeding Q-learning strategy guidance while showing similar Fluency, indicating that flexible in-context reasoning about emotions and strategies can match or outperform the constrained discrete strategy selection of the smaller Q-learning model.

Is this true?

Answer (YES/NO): NO